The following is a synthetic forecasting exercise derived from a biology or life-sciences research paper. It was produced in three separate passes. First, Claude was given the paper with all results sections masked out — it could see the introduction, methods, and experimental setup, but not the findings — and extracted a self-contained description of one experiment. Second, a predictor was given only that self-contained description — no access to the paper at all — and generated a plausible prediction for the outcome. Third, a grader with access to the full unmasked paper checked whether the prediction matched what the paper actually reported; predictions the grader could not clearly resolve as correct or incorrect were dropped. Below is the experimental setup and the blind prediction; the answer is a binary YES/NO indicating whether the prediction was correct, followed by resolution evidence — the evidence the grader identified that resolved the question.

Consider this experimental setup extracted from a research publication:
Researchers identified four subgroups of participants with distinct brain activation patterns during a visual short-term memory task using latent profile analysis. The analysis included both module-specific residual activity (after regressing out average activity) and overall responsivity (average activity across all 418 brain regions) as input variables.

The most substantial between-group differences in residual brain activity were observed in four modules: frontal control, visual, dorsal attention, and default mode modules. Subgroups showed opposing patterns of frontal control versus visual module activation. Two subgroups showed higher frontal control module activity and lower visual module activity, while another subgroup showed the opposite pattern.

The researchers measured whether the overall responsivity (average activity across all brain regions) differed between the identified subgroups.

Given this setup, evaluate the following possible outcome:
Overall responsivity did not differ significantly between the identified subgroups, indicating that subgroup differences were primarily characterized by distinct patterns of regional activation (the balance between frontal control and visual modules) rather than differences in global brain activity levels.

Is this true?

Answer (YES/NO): YES